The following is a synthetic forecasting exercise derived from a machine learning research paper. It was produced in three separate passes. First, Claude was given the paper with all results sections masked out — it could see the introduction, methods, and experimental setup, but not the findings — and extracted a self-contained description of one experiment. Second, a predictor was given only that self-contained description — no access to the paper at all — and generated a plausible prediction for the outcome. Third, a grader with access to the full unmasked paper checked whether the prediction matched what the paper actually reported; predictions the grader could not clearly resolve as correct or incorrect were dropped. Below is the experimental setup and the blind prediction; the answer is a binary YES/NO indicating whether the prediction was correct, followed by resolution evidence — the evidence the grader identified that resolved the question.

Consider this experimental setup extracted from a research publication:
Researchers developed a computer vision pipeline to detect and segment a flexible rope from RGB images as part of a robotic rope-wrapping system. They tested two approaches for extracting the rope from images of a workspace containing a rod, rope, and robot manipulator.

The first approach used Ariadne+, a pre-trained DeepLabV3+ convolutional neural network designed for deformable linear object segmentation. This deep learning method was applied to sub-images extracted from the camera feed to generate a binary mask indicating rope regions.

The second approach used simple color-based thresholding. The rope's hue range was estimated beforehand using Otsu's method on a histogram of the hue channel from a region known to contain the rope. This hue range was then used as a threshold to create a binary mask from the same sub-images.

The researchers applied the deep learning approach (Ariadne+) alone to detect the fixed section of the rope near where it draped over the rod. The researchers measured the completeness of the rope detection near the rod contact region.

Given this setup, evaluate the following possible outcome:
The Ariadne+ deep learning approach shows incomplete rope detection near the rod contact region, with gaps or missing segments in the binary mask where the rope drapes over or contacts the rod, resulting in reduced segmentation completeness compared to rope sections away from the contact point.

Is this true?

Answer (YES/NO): YES